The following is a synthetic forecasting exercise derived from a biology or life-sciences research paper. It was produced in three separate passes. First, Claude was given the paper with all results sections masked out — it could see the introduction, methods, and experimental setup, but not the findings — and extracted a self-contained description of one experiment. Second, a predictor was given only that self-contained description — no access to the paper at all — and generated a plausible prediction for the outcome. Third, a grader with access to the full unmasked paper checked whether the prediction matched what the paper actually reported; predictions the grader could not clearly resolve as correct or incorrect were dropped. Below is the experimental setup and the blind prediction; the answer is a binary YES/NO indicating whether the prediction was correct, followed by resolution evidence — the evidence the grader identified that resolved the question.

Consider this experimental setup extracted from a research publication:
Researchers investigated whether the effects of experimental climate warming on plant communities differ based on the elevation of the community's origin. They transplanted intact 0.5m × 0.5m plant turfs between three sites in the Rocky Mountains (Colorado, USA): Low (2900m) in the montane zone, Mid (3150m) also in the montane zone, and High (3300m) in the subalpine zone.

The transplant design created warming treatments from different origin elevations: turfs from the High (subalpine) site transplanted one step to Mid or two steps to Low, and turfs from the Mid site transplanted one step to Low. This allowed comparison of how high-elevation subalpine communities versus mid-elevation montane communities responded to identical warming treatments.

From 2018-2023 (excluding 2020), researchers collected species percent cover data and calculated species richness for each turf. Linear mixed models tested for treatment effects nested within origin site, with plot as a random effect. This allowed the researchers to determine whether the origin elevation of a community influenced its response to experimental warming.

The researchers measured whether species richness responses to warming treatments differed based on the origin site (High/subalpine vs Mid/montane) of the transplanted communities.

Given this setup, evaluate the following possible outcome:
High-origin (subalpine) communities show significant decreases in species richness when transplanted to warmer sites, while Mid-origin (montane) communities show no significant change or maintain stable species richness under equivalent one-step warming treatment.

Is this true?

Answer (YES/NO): NO